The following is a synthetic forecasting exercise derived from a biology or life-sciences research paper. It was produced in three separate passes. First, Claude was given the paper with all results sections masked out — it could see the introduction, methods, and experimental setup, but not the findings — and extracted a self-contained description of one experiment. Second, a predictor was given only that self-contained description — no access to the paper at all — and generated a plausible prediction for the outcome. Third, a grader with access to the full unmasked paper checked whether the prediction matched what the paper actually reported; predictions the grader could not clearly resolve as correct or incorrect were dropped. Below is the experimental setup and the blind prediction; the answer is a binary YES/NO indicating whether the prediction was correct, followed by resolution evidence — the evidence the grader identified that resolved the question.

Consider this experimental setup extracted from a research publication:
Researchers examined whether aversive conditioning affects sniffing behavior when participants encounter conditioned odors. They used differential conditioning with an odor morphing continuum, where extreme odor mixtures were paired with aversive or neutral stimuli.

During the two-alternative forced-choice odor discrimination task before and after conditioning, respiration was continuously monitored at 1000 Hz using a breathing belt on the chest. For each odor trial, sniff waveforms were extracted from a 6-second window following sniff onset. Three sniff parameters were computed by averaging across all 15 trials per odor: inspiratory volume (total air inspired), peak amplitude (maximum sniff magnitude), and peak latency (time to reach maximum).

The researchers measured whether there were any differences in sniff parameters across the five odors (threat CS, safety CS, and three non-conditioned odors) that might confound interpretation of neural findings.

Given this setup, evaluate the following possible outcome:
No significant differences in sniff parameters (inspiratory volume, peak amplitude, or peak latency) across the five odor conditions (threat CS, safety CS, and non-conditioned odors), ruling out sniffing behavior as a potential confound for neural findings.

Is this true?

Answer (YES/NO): YES